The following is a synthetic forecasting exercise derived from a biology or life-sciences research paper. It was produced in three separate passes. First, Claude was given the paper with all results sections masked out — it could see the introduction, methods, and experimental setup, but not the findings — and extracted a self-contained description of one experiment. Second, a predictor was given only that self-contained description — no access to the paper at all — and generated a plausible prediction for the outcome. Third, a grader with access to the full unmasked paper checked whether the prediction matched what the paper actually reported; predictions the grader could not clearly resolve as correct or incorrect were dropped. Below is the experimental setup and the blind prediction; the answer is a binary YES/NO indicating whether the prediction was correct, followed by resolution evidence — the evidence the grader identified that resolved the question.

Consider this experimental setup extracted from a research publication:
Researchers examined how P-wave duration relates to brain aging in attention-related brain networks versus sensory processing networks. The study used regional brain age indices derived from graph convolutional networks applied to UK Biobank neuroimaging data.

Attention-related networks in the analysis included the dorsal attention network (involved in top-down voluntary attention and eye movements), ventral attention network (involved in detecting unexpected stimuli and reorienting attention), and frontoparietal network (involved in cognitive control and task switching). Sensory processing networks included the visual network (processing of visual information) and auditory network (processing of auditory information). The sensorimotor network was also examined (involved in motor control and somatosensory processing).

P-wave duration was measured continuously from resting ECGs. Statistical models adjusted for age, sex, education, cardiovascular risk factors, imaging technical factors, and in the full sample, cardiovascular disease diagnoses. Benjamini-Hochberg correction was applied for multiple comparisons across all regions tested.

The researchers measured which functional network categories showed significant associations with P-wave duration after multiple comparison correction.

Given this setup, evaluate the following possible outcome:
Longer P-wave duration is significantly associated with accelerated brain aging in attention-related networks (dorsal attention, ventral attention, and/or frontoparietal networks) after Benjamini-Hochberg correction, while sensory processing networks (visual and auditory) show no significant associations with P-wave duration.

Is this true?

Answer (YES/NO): NO